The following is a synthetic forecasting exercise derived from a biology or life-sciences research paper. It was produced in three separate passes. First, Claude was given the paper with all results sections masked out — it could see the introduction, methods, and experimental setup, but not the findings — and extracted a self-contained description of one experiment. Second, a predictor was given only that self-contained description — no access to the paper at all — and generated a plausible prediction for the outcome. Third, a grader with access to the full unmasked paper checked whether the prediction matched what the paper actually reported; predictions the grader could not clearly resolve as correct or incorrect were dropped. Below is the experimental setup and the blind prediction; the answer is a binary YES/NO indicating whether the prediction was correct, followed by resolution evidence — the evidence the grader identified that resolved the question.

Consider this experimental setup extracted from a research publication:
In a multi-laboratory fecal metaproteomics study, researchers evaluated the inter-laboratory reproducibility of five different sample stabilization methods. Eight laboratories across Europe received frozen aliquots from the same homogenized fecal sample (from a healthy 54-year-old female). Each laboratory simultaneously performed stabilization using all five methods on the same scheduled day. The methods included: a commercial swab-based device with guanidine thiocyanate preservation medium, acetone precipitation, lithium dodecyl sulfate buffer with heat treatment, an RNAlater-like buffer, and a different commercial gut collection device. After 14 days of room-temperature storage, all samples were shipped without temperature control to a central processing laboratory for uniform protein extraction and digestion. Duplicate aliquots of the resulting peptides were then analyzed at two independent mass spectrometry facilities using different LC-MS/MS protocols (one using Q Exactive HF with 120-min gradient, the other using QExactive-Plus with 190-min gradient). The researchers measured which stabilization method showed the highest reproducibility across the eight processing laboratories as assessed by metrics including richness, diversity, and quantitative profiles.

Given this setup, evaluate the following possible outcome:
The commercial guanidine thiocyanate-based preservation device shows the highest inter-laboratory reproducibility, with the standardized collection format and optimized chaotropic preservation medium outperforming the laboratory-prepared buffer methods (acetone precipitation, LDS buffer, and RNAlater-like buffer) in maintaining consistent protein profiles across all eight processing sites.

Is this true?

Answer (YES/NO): YES